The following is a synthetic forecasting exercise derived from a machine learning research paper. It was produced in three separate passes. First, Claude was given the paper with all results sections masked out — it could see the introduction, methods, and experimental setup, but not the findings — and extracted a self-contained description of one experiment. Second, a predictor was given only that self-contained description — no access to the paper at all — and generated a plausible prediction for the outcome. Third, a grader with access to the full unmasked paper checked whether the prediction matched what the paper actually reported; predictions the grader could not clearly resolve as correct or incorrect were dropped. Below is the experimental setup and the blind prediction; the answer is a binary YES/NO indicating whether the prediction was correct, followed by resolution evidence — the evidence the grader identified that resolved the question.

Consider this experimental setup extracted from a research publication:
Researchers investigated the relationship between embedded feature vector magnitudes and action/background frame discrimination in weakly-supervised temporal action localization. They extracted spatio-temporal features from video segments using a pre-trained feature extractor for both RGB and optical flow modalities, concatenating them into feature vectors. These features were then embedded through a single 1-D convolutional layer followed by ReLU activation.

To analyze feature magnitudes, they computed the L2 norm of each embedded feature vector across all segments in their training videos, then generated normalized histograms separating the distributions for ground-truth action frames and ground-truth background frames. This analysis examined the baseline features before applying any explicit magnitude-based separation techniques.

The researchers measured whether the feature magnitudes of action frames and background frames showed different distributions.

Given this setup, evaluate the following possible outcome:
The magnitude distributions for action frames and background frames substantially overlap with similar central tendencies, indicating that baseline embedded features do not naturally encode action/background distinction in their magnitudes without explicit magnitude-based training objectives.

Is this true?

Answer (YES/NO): NO